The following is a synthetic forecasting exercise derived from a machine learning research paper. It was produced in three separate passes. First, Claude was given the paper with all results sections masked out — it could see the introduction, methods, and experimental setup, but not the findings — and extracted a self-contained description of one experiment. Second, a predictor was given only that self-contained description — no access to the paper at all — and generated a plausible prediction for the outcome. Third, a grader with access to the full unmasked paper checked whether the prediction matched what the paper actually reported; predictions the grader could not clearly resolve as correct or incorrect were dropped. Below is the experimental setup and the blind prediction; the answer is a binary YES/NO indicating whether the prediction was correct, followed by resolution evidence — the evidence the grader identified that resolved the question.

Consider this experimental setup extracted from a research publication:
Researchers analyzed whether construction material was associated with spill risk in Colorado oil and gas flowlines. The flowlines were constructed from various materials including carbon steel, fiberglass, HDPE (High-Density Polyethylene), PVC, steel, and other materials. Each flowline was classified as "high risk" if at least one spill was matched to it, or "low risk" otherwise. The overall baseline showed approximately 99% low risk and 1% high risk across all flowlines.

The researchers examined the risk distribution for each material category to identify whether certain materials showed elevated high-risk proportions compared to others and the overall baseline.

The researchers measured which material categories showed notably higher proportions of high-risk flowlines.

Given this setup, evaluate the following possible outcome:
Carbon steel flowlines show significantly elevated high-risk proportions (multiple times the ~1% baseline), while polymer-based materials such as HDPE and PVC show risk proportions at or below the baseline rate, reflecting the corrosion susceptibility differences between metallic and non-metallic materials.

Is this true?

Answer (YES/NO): NO